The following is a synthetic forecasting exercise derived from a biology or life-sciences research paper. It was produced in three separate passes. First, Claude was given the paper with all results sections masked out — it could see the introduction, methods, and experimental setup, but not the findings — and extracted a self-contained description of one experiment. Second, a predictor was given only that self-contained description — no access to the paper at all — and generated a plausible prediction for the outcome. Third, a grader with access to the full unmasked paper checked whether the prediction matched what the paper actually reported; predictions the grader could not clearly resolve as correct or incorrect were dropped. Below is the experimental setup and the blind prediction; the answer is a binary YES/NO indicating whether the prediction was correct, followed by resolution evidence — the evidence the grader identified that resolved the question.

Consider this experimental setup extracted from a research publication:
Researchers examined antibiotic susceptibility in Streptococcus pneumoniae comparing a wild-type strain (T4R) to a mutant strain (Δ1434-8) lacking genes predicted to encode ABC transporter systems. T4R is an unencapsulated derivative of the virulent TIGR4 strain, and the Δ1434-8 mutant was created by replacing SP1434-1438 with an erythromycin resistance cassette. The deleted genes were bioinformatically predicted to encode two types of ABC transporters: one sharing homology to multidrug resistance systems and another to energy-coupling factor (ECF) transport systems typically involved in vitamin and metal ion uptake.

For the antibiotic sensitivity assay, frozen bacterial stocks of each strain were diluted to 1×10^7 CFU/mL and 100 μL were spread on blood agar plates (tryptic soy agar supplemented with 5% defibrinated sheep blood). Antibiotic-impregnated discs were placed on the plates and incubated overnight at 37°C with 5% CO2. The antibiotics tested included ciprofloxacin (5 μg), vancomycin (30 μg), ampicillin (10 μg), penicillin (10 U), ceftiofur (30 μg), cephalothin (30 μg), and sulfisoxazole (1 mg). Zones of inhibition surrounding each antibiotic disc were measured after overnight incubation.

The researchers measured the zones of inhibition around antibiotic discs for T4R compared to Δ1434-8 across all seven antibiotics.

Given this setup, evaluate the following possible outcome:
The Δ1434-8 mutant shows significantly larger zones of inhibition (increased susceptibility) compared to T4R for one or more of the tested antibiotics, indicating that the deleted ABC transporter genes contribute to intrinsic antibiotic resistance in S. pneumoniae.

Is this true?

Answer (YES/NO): NO